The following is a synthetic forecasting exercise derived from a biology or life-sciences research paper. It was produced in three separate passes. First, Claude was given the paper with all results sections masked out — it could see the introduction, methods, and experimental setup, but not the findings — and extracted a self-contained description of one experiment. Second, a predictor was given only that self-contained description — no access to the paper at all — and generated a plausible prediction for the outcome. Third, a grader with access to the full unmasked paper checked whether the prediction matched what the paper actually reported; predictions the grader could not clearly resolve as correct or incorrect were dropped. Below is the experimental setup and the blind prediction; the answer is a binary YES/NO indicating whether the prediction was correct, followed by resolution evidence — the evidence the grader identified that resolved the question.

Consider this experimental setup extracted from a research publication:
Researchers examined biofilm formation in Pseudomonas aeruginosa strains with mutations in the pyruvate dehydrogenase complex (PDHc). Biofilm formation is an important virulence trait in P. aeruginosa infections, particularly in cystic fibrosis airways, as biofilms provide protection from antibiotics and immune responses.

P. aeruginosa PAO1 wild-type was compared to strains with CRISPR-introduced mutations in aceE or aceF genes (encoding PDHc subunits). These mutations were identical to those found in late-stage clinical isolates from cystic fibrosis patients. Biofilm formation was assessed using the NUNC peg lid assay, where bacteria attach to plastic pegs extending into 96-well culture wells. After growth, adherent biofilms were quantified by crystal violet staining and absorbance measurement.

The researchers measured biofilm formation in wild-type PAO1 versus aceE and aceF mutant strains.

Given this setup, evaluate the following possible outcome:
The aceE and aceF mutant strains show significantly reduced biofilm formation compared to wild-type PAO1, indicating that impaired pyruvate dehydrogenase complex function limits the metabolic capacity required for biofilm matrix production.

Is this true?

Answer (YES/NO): NO